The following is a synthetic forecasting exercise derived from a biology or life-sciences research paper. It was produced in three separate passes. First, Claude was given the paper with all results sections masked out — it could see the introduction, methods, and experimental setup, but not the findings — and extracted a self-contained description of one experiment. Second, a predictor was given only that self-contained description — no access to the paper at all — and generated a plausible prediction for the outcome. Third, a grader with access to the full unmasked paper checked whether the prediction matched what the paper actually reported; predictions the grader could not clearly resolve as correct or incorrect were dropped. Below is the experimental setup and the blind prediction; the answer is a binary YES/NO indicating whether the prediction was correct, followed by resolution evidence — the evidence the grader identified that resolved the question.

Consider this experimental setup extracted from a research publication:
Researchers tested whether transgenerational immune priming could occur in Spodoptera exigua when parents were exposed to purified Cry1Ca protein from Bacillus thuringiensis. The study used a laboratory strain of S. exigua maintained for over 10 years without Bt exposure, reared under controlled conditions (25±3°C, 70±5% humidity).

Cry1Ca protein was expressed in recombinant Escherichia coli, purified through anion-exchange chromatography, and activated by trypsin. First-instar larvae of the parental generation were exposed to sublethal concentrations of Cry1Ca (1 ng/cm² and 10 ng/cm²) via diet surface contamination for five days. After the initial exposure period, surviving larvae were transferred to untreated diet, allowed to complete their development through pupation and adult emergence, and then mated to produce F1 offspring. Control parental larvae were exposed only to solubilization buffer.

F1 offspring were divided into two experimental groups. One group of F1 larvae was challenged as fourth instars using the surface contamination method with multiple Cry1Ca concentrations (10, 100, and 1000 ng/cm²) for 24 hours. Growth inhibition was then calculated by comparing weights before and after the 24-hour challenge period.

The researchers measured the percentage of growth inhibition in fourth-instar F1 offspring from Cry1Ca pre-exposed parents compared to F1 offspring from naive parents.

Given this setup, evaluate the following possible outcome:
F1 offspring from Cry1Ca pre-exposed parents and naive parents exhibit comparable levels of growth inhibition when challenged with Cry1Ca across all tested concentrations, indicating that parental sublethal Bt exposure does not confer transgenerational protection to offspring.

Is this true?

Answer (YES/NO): YES